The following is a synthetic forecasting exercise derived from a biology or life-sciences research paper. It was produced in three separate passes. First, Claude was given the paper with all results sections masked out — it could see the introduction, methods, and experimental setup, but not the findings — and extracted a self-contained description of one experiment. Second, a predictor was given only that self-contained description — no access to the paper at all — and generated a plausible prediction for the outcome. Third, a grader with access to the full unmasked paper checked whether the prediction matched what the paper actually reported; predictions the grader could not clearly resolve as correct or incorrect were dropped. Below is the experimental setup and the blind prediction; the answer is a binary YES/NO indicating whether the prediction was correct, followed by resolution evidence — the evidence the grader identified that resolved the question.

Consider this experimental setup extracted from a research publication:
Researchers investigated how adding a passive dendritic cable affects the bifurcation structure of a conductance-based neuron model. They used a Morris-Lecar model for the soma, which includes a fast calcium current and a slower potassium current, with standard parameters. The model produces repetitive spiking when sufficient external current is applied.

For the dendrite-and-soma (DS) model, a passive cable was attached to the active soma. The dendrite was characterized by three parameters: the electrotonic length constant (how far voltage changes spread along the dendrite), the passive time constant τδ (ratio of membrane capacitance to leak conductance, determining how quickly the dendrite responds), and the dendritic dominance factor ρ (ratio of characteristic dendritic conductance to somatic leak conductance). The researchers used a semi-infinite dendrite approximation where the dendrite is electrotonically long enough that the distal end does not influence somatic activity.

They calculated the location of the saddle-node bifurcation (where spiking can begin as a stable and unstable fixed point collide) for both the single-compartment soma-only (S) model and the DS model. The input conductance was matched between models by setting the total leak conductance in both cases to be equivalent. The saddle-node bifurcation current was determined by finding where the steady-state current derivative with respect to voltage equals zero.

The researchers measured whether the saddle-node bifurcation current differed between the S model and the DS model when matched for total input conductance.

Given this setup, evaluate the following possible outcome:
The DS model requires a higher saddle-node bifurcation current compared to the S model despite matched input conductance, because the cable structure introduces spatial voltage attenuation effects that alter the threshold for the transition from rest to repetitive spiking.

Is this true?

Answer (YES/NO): NO